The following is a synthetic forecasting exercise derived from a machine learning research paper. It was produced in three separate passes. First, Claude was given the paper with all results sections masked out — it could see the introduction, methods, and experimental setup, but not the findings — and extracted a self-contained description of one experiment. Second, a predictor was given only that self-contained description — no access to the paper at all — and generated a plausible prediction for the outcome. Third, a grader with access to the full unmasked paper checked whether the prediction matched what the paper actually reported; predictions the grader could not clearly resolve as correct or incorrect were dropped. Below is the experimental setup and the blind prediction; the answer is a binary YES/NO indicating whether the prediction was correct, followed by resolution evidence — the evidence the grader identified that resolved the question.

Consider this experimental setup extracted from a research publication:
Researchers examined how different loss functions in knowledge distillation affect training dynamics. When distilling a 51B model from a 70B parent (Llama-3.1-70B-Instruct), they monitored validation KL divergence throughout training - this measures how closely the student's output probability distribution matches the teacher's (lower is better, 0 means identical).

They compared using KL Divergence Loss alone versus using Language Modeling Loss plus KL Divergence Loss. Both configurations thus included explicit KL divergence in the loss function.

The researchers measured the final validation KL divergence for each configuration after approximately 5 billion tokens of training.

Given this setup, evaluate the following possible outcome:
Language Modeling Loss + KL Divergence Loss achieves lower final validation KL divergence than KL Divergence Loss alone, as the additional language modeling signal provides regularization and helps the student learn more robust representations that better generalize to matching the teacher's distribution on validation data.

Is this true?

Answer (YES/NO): NO